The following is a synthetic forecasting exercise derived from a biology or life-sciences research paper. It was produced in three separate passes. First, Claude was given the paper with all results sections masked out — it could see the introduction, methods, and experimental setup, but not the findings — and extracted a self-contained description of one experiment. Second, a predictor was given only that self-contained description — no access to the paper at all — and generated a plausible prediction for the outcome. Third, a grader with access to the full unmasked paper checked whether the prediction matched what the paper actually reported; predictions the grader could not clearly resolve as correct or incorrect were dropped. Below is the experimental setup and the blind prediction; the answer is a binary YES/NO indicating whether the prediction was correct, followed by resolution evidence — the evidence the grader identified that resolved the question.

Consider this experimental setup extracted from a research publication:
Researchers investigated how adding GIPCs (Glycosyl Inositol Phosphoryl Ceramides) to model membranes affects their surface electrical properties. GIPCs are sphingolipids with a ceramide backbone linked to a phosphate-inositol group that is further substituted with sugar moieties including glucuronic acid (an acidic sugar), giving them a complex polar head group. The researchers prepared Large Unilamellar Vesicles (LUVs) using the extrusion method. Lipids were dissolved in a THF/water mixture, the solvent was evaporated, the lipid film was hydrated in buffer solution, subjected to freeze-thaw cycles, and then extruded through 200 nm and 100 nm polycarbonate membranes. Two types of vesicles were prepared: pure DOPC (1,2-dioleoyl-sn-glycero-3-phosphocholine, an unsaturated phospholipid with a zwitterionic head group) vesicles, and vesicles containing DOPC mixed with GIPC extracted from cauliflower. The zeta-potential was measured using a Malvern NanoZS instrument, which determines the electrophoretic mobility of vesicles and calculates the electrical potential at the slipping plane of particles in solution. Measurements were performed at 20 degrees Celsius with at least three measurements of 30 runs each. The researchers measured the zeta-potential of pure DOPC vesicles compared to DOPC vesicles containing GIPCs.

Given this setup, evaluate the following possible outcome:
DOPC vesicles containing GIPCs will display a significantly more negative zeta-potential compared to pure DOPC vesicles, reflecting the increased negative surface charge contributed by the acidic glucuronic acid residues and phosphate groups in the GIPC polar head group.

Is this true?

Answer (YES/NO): YES